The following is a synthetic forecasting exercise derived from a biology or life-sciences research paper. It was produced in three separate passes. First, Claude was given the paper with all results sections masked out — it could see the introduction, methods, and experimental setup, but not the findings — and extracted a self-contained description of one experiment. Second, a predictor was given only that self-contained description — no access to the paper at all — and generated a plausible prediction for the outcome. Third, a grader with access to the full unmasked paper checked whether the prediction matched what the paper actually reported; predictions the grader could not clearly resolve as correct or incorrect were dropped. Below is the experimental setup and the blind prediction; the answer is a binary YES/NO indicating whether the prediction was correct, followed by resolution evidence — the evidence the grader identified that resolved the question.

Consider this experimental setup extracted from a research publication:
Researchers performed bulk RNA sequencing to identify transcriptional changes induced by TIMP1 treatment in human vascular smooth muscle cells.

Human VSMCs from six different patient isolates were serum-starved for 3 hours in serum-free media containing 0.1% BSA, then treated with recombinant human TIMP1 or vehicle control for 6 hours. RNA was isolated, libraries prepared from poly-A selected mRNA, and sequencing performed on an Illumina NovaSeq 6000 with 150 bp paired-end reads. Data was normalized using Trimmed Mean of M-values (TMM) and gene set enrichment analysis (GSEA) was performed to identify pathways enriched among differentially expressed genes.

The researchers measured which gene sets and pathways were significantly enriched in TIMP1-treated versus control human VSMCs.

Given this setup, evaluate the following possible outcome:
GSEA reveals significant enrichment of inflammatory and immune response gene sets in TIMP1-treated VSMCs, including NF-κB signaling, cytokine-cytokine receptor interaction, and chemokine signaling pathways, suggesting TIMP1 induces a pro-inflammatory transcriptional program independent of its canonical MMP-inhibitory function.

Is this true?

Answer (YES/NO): NO